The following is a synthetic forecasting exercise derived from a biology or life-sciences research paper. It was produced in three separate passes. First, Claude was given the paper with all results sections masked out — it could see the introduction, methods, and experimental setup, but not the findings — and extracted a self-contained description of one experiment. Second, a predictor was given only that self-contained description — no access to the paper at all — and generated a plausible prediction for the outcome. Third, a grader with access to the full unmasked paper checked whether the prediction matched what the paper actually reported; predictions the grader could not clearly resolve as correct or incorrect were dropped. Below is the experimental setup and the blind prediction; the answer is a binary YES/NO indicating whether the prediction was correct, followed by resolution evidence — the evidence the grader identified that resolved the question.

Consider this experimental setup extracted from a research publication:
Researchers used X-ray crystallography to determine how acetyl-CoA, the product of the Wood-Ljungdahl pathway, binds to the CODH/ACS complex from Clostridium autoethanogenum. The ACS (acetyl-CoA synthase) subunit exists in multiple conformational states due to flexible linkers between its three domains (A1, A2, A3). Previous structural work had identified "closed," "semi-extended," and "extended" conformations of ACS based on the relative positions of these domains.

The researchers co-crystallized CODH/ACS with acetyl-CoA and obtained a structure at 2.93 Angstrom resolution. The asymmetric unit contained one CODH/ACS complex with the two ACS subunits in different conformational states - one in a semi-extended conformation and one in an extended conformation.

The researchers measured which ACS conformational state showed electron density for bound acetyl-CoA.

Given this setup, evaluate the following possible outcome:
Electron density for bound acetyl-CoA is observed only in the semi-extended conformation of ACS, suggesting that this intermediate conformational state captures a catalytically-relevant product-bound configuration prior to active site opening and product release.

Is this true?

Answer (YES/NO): YES